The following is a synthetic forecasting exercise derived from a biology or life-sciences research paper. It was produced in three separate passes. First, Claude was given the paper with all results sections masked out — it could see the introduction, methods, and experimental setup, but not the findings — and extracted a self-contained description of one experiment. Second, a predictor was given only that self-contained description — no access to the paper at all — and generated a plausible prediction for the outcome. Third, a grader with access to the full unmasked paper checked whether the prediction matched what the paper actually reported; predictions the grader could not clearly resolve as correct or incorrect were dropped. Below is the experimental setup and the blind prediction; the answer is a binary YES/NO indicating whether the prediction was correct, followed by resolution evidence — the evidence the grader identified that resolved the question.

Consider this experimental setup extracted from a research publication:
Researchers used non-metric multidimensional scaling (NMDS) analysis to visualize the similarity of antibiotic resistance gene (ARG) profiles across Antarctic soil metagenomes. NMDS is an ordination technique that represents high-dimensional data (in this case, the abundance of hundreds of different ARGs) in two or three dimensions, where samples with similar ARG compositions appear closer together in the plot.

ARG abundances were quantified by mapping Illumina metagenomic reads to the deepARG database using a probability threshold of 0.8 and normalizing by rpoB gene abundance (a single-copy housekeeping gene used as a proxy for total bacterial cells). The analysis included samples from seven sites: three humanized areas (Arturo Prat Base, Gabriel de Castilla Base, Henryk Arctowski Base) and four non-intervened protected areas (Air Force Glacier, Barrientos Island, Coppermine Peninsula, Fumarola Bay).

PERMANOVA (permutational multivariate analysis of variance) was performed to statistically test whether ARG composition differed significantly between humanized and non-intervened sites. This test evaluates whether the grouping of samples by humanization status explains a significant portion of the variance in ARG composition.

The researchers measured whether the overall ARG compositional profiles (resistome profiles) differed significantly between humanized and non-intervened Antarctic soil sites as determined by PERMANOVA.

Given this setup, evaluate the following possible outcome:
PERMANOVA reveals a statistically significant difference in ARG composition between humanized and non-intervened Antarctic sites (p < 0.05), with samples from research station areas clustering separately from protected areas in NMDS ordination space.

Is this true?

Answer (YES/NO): YES